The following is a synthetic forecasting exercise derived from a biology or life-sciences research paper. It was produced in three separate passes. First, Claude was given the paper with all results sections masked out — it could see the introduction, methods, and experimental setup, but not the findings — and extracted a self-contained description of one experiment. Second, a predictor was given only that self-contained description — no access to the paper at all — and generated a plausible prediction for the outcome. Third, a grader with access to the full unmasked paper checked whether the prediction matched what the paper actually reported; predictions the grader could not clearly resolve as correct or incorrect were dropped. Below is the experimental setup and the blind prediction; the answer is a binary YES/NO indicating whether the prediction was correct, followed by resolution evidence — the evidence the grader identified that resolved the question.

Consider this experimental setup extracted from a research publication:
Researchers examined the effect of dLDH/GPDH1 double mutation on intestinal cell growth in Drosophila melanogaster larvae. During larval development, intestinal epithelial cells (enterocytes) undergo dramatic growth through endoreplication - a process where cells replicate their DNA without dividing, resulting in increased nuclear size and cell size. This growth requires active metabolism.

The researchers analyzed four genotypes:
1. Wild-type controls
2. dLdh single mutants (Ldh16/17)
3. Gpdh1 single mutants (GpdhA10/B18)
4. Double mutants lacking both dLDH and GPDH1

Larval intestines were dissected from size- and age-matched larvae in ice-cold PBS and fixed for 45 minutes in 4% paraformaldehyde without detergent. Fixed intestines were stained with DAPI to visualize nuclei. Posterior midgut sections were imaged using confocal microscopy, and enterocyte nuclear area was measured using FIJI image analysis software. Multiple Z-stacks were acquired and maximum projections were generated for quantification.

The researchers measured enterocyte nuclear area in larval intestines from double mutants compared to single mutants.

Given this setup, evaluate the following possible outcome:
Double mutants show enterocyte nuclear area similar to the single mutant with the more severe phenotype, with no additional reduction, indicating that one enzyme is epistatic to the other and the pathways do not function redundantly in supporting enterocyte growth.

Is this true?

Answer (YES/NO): NO